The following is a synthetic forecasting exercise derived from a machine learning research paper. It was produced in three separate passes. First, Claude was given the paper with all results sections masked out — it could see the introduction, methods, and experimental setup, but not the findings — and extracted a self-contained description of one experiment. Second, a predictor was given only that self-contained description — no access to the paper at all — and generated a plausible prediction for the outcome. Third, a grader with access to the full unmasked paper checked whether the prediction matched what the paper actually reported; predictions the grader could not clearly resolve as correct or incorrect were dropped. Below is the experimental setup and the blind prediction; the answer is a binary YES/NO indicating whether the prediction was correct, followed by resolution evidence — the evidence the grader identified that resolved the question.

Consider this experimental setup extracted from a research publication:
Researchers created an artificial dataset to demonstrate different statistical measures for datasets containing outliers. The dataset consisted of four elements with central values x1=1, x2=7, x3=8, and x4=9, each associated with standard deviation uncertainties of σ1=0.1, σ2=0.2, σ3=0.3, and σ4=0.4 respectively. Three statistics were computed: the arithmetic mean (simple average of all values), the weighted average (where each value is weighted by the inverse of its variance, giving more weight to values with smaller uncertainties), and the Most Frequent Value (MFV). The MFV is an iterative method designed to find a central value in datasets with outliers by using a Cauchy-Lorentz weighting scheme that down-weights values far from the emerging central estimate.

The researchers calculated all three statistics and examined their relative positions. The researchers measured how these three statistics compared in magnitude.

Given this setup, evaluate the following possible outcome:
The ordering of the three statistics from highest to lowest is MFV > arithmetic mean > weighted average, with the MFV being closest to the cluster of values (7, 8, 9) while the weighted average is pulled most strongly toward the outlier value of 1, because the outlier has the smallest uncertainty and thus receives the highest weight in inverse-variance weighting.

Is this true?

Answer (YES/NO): YES